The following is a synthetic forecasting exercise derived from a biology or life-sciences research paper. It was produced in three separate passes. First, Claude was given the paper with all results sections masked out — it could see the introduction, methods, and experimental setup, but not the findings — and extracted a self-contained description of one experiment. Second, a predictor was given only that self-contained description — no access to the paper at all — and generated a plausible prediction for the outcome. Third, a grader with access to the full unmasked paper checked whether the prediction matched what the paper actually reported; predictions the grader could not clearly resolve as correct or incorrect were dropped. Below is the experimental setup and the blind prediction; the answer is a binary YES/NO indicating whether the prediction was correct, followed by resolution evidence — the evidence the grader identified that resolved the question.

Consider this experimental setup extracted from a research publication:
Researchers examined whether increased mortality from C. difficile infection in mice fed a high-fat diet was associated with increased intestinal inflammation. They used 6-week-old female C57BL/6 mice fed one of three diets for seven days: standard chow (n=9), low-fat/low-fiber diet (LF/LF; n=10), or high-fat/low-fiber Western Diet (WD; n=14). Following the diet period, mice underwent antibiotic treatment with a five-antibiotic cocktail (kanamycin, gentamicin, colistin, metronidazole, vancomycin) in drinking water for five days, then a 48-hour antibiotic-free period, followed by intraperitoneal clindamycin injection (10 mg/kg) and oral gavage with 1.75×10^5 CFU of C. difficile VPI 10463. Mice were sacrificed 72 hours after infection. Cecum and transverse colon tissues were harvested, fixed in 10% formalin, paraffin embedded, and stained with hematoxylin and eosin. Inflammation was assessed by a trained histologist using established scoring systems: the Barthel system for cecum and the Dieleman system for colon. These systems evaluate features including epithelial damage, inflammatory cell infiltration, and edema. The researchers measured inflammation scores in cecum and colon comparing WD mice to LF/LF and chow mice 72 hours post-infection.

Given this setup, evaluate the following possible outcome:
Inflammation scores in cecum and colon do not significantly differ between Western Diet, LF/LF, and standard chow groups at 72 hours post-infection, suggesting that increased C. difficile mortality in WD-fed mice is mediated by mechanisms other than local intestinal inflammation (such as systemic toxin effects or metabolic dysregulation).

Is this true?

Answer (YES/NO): YES